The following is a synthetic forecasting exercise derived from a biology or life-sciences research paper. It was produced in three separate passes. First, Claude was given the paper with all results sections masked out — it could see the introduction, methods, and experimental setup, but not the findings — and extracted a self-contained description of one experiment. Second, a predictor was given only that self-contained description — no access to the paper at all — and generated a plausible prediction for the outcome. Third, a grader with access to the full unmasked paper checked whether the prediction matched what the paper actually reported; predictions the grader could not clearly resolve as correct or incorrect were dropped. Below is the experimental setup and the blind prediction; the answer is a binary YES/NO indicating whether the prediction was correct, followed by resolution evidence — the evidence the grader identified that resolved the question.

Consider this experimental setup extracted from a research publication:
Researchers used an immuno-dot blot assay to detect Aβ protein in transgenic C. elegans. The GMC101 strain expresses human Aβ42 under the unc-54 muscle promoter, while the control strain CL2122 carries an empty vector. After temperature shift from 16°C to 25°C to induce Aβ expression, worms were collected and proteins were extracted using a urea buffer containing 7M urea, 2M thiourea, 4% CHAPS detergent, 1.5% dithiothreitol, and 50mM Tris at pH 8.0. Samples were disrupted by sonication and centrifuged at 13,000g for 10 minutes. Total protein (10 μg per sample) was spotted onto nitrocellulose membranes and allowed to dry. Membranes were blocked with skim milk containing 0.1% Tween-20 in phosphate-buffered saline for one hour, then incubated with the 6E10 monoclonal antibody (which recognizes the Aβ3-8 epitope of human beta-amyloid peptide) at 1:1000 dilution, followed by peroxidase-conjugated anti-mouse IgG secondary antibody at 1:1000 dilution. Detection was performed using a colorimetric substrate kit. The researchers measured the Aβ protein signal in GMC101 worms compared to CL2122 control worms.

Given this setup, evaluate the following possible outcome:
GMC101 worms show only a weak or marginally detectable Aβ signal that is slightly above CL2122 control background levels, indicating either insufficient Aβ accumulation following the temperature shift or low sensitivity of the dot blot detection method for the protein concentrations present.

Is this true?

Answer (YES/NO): NO